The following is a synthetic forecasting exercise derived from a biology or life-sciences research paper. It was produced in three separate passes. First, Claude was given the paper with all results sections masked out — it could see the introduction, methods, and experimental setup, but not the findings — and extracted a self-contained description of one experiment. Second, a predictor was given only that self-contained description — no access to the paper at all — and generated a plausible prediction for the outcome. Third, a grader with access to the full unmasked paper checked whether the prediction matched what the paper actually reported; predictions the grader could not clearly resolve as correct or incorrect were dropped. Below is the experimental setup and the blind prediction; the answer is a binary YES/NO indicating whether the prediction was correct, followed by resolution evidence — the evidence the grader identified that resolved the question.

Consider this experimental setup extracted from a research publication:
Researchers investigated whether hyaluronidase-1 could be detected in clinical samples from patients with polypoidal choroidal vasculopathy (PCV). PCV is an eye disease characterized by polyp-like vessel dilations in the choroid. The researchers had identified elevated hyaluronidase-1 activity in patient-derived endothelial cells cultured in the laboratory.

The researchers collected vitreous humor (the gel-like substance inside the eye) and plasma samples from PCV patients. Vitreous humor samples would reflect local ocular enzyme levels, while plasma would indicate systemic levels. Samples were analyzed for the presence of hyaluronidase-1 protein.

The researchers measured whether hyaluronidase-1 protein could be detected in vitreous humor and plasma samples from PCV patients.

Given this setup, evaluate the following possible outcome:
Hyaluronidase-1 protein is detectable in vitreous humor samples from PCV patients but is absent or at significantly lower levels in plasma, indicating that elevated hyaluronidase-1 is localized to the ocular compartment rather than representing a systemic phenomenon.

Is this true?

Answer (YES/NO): NO